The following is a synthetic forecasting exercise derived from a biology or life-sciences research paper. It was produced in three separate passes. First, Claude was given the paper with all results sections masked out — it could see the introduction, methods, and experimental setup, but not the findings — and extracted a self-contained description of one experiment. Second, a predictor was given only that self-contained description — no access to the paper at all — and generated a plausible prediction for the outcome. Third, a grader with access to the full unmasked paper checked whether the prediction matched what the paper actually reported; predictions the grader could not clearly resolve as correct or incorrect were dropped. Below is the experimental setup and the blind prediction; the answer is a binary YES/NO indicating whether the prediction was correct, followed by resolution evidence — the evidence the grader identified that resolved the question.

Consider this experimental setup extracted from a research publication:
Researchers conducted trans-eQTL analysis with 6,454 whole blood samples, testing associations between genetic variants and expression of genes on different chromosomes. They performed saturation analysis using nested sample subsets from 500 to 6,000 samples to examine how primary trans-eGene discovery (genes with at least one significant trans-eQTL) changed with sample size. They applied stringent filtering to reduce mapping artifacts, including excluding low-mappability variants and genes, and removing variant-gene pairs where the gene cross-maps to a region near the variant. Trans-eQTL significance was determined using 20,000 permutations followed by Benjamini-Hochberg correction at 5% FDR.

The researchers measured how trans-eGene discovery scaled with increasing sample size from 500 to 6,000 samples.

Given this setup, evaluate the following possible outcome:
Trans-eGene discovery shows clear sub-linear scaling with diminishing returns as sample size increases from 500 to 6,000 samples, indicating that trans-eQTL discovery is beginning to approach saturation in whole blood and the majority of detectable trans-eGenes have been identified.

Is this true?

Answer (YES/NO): NO